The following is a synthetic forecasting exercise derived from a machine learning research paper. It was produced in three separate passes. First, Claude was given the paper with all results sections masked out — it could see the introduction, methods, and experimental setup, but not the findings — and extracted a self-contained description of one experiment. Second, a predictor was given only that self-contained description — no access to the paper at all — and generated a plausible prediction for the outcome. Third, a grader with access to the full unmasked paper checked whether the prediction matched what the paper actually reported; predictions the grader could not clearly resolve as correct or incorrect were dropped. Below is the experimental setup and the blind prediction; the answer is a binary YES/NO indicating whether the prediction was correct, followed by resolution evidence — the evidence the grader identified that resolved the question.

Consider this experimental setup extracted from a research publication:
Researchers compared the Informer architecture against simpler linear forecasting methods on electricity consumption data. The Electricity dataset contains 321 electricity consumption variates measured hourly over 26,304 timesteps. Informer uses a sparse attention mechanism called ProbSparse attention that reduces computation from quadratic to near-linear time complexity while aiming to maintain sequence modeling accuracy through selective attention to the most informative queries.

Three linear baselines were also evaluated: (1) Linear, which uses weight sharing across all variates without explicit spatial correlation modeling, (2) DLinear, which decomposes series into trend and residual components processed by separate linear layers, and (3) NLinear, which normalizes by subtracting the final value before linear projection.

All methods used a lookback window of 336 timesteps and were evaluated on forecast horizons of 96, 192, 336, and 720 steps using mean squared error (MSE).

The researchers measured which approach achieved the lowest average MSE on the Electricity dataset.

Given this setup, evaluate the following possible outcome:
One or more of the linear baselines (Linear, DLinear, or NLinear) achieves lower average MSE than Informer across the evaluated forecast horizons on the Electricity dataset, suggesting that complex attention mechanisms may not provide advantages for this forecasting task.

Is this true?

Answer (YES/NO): YES